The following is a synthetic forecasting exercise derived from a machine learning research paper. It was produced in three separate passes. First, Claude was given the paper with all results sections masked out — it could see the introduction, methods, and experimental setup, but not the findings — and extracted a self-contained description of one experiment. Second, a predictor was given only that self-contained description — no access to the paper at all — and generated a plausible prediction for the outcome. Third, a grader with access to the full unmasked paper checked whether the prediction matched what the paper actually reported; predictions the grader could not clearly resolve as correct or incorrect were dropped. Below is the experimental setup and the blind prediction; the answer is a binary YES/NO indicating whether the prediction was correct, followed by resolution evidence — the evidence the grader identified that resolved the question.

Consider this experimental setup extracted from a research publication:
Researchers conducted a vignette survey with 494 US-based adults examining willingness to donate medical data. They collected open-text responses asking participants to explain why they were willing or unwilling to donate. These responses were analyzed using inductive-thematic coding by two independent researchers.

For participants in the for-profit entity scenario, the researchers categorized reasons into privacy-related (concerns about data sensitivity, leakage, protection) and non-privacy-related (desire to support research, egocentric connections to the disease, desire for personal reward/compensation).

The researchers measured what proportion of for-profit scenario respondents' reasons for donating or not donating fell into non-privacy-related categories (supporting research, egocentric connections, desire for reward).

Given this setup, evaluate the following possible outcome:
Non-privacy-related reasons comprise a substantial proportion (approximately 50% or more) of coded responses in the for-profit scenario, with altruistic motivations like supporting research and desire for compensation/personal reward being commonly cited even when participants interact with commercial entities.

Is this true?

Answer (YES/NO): YES